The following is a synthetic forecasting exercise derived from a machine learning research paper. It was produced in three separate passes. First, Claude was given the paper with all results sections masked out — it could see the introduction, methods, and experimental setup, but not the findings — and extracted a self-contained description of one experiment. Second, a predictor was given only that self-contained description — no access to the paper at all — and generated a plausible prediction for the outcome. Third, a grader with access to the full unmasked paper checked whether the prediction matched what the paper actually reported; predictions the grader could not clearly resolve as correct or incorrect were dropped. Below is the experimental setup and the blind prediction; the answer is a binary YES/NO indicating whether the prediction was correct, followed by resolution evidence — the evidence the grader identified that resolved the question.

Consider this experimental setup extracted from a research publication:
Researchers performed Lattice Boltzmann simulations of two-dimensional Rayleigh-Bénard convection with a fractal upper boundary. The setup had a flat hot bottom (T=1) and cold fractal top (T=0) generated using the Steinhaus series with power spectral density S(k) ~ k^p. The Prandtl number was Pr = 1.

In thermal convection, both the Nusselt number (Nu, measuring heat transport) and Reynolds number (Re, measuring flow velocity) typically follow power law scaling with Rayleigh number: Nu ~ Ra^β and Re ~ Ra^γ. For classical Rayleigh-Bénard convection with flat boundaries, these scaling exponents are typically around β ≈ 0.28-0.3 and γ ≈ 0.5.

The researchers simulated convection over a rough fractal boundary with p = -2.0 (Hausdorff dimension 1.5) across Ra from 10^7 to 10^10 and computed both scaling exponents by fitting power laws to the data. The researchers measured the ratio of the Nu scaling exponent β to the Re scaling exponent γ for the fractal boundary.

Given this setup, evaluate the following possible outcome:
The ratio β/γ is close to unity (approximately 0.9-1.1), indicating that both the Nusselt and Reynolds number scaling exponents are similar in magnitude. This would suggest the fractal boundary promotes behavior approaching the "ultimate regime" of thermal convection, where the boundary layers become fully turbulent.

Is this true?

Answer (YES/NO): NO